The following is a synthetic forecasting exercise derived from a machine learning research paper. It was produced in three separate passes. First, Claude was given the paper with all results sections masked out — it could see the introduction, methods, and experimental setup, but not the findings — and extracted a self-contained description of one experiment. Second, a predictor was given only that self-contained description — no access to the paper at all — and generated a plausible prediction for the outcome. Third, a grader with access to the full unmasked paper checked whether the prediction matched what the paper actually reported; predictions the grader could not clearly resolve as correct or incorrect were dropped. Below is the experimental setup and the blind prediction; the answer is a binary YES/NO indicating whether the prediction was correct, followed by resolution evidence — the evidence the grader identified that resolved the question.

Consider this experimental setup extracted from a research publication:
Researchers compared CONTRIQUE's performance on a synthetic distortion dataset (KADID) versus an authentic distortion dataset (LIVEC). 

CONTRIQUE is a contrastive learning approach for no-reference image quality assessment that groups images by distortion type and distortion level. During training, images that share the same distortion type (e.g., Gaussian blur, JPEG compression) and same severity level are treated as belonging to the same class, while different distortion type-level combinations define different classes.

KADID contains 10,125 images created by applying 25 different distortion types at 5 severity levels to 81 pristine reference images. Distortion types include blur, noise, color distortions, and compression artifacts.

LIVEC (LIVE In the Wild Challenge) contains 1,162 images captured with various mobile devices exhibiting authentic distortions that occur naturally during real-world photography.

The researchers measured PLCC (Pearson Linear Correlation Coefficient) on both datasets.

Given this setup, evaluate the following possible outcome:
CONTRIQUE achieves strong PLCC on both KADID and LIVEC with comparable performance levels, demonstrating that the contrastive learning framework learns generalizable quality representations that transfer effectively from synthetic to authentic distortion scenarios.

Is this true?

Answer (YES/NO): NO